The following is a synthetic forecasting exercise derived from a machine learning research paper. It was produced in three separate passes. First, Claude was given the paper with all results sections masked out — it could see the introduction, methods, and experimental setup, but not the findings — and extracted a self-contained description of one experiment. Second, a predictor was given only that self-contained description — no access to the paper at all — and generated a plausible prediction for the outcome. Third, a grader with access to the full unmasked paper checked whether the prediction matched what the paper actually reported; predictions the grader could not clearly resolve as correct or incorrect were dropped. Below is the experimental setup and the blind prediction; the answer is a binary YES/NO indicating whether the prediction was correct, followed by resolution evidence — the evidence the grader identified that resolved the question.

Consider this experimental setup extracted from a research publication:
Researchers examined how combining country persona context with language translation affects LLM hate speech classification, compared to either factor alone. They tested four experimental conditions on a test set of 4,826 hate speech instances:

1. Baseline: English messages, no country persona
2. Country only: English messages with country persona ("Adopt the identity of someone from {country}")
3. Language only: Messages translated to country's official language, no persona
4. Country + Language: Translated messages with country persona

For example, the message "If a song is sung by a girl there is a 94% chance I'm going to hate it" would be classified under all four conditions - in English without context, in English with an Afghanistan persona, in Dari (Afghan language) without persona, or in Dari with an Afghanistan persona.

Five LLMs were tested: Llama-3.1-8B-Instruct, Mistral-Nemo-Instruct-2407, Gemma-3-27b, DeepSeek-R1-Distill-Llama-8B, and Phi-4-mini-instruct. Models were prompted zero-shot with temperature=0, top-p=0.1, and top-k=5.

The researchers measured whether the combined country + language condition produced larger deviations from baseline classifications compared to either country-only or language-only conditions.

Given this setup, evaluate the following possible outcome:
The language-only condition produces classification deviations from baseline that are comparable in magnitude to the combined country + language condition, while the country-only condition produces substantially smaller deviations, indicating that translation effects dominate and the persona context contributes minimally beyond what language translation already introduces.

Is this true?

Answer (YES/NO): NO